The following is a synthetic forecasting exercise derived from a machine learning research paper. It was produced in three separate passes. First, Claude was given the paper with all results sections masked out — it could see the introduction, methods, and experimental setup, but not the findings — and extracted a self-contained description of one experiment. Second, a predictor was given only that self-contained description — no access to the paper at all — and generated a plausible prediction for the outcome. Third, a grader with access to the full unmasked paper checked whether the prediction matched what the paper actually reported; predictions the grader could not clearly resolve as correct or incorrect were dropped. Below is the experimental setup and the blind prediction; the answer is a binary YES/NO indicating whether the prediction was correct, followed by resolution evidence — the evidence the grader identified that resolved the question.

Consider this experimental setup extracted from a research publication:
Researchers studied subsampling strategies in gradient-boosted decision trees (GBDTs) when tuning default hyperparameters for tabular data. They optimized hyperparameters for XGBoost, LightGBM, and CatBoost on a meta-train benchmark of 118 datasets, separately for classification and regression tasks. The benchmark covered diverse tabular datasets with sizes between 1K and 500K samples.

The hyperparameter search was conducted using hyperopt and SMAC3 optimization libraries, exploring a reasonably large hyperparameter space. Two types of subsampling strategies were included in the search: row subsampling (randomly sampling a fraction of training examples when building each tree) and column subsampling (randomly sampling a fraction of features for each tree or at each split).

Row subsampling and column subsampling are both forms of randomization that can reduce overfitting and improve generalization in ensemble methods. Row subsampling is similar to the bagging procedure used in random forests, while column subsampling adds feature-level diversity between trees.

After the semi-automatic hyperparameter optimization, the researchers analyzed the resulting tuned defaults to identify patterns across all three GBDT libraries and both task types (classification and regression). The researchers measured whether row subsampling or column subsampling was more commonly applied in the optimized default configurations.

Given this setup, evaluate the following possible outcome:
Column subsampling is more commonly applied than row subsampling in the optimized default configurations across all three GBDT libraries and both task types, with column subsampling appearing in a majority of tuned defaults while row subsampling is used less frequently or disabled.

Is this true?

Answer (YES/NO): NO